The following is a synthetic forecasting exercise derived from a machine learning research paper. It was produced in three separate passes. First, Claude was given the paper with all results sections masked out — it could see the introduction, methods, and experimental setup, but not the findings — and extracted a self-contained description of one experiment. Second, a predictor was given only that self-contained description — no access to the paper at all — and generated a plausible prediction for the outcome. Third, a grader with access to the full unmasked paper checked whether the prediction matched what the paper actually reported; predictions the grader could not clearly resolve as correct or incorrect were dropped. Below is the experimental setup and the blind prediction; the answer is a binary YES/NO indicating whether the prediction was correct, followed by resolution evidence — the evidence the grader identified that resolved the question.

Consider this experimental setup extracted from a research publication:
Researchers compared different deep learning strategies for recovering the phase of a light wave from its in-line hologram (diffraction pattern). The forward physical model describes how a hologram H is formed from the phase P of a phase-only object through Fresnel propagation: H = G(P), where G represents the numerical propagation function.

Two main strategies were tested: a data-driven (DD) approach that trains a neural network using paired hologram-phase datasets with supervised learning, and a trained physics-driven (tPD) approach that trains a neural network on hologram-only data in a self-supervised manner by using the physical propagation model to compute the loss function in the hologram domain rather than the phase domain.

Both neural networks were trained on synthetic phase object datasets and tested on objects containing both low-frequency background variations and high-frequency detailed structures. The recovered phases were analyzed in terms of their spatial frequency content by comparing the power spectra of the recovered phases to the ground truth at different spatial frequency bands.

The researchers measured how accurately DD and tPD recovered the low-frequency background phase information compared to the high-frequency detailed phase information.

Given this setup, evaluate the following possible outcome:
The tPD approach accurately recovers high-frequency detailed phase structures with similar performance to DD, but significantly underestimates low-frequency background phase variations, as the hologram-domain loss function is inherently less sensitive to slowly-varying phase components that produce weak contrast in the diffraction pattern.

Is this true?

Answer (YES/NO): NO